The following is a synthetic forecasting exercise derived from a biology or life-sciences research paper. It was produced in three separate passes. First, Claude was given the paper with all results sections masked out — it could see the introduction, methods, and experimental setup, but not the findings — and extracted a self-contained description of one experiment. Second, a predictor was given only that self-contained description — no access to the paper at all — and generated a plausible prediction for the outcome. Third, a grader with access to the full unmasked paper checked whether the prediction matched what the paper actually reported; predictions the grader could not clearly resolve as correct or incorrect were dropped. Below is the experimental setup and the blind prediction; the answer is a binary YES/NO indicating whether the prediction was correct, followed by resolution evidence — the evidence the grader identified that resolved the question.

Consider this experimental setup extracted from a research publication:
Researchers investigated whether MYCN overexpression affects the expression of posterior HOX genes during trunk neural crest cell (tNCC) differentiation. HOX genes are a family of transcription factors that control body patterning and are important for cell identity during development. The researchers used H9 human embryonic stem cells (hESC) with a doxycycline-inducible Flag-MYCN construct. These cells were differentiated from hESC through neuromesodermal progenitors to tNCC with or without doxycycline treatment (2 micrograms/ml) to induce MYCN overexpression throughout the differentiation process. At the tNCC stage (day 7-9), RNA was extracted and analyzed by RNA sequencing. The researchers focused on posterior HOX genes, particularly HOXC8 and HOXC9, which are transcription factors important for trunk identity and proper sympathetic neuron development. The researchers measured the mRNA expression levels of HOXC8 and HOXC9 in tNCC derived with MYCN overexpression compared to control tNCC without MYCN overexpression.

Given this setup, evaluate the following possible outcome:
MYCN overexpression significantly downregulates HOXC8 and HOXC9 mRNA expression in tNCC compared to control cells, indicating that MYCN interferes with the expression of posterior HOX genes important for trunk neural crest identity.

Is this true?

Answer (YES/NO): NO